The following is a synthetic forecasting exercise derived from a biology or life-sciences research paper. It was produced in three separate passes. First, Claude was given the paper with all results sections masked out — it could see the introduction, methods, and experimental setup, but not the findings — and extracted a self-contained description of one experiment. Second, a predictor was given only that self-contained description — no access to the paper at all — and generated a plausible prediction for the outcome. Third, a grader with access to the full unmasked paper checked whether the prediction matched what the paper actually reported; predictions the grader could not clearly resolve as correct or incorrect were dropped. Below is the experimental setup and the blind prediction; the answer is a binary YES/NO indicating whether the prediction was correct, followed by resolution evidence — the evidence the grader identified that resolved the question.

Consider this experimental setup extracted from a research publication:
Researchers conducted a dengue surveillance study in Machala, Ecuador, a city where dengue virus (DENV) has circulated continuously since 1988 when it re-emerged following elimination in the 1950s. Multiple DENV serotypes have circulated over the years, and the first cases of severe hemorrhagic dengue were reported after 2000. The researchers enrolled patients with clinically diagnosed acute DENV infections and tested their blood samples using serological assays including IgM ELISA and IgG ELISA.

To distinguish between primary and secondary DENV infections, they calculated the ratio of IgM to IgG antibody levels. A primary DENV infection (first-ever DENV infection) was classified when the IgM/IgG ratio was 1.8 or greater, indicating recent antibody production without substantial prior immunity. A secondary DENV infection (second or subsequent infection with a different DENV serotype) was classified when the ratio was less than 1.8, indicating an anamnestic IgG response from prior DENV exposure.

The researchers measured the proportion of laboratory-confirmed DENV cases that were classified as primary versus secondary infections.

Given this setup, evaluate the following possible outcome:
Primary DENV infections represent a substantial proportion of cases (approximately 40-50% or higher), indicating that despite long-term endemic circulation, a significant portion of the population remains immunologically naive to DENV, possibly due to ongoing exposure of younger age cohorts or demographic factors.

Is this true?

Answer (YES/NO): NO